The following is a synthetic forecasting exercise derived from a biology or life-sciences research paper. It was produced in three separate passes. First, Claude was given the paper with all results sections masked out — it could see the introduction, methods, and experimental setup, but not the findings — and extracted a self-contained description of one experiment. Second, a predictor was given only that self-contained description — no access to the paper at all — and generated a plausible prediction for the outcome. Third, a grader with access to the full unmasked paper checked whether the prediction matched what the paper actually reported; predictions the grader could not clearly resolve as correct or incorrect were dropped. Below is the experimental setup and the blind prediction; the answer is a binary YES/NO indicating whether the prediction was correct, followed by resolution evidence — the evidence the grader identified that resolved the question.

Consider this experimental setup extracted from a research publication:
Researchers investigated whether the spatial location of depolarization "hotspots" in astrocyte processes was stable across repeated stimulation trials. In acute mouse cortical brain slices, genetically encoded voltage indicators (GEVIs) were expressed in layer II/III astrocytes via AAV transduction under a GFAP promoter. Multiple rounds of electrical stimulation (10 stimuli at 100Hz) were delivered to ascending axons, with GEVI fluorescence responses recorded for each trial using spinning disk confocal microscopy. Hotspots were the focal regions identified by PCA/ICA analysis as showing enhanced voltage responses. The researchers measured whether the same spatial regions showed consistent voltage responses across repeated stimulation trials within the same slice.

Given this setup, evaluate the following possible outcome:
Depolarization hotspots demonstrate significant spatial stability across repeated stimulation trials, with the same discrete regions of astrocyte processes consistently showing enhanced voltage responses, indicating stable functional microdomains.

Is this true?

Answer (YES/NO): YES